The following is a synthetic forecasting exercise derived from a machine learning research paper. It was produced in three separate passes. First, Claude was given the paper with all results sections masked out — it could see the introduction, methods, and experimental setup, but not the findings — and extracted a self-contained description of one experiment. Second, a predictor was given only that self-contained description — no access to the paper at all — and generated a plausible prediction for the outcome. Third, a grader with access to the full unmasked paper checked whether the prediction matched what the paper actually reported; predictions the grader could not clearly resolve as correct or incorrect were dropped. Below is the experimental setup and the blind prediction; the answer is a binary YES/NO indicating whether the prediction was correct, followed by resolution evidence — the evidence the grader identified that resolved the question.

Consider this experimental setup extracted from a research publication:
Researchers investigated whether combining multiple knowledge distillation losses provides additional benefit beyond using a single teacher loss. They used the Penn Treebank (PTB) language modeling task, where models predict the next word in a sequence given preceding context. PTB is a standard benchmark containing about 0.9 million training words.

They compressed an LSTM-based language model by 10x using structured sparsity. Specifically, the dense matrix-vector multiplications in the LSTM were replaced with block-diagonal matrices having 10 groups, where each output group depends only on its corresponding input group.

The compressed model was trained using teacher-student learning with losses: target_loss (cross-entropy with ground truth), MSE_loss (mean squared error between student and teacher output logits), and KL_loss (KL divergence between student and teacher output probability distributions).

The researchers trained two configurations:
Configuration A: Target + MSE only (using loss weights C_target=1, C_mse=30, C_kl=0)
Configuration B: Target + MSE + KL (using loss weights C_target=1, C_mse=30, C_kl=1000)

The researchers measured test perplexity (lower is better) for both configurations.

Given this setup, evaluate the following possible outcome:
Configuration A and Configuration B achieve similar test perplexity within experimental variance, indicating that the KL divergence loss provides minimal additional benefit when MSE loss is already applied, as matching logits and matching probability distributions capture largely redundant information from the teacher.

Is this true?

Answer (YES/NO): NO